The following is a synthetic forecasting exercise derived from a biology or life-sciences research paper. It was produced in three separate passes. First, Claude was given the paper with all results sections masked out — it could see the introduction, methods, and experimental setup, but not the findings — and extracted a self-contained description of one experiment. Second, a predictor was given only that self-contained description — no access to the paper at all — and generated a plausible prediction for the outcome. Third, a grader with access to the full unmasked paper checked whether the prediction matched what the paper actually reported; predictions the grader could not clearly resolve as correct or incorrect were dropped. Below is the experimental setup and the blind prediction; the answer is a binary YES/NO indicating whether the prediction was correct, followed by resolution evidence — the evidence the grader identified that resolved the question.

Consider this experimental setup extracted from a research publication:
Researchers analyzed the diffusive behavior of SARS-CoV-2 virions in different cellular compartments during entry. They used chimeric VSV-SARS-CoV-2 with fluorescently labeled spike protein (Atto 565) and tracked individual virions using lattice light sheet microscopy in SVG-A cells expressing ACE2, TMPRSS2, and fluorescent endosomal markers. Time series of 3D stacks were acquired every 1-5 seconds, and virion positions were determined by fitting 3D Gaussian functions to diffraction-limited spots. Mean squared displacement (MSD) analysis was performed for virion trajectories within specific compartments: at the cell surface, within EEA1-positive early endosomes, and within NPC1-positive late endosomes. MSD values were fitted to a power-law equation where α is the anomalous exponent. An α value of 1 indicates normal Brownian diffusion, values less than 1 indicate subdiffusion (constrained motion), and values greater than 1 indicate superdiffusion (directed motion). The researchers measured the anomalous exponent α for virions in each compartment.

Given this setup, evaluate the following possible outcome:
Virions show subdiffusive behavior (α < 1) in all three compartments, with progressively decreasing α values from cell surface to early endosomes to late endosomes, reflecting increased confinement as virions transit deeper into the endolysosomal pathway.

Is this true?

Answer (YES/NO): NO